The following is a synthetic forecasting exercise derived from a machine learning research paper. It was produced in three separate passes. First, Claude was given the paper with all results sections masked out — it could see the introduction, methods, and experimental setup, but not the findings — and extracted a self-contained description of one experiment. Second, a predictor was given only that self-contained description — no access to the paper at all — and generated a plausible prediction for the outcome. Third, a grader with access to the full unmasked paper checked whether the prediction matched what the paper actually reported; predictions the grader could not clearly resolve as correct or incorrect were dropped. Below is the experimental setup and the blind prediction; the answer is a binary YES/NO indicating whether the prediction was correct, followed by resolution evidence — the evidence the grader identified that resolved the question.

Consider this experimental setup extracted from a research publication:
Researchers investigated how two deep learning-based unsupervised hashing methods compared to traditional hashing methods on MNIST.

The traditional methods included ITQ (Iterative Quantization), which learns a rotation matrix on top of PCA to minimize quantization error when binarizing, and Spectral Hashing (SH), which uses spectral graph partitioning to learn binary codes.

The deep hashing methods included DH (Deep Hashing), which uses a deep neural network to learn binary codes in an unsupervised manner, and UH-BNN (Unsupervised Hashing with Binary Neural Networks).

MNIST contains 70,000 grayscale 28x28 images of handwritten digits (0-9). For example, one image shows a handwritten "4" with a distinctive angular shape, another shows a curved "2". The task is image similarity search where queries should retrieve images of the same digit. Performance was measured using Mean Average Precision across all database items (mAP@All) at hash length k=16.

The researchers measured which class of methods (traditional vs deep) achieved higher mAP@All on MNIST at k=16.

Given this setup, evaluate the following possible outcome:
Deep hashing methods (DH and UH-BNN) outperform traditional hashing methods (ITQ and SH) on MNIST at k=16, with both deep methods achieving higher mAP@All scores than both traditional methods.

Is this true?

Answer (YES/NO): YES